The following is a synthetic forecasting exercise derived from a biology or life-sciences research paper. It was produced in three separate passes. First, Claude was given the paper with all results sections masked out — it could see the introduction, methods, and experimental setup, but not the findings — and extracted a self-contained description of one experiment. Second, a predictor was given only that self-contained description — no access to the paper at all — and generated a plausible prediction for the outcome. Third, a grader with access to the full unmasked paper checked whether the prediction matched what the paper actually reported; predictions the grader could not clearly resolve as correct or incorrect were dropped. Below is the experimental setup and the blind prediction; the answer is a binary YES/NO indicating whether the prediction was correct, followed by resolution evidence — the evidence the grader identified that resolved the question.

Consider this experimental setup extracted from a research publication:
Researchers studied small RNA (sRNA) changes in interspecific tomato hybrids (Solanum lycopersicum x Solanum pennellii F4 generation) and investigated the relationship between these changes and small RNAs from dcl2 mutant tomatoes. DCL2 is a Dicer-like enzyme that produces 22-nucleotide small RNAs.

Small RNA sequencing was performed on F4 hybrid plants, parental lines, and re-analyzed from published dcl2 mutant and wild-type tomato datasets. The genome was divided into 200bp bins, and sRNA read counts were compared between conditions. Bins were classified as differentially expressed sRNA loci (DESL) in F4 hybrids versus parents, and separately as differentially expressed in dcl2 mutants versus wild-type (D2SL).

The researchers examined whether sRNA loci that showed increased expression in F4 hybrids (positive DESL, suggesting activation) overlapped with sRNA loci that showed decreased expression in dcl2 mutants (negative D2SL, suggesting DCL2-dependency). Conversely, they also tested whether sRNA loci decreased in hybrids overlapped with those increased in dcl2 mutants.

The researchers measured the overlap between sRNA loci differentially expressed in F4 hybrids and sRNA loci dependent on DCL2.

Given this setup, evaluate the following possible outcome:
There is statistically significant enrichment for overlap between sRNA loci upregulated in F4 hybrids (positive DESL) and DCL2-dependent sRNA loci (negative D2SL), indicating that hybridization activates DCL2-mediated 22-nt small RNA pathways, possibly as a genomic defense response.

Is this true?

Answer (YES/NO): YES